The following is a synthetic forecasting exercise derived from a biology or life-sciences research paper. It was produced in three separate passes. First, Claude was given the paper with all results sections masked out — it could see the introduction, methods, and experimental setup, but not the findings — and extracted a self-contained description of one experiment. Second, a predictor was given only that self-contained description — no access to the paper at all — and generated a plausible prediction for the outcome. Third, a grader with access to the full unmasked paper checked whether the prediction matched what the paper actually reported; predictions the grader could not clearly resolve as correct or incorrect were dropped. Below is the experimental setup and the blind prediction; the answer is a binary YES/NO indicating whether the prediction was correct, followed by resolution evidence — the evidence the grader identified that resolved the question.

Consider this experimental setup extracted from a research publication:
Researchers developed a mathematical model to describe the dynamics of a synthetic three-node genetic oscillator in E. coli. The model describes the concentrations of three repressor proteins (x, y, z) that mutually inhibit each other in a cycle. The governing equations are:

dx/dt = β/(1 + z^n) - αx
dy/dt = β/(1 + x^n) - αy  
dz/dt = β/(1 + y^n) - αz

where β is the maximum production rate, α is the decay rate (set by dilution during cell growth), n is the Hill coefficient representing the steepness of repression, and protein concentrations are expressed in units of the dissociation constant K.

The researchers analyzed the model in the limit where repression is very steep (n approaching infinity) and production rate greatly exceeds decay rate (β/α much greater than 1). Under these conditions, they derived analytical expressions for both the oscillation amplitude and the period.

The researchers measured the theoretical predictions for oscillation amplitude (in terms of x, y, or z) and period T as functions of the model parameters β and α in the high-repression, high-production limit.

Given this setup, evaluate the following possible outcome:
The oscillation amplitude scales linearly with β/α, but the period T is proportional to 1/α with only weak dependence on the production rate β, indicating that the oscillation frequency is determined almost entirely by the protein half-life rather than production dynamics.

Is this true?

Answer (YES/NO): NO